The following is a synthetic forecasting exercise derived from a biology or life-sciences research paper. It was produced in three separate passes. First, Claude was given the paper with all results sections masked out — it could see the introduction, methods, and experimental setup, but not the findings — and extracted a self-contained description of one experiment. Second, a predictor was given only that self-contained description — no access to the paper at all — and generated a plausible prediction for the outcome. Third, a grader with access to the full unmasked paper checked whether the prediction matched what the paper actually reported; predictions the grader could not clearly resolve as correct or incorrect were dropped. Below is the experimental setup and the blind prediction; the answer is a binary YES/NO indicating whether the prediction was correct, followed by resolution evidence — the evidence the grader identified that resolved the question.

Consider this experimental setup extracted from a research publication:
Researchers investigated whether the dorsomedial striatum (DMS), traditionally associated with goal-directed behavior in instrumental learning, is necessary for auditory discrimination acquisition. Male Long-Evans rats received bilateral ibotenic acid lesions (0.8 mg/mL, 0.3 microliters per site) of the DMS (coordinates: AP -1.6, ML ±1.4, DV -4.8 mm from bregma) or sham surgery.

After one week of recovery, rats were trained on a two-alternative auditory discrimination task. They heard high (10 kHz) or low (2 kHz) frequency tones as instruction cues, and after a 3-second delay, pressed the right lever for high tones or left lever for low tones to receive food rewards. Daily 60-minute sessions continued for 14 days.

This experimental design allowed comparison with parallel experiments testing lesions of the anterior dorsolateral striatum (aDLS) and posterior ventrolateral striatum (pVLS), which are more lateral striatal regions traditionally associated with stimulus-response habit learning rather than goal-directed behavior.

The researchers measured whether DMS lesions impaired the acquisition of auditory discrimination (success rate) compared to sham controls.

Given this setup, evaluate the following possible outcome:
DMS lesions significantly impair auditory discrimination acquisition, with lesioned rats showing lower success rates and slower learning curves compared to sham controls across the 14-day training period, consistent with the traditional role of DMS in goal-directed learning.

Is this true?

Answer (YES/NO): NO